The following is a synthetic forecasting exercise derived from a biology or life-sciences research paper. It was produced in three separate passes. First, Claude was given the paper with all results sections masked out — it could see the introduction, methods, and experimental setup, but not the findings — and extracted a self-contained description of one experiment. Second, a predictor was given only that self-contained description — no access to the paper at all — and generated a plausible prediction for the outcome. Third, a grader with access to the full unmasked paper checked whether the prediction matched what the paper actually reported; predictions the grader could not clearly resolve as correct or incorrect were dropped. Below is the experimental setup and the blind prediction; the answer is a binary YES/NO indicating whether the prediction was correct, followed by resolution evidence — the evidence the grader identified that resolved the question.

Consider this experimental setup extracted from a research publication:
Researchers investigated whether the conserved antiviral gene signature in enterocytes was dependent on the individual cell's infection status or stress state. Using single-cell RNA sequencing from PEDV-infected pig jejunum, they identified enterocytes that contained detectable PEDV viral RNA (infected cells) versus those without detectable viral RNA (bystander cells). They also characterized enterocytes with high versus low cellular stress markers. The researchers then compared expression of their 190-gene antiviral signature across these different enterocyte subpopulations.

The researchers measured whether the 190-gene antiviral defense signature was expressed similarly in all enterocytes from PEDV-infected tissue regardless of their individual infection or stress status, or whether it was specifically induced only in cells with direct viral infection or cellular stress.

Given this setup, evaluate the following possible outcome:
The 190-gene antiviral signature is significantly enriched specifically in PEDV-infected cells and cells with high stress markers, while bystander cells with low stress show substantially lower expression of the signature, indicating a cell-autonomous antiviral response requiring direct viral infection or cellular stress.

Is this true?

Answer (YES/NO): NO